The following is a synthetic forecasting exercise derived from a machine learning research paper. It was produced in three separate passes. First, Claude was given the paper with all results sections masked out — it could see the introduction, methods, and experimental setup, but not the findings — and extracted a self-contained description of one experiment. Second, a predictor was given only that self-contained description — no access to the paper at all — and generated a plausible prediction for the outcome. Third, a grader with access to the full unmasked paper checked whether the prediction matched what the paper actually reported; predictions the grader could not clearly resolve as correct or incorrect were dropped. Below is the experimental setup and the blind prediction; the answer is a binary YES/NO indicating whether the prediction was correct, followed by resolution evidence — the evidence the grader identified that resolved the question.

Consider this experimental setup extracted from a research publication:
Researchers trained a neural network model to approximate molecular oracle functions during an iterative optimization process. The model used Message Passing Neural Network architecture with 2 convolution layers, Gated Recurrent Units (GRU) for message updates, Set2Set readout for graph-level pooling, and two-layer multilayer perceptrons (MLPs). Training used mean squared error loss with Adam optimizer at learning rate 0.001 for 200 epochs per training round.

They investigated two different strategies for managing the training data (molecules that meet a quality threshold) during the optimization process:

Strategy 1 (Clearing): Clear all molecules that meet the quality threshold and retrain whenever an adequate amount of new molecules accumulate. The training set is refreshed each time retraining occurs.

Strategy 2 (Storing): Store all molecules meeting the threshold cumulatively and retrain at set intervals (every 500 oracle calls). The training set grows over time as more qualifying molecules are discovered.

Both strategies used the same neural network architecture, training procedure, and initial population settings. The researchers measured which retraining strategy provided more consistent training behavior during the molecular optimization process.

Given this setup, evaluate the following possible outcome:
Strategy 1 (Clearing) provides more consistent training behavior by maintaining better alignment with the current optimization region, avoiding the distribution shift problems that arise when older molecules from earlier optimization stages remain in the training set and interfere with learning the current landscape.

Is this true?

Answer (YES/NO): NO